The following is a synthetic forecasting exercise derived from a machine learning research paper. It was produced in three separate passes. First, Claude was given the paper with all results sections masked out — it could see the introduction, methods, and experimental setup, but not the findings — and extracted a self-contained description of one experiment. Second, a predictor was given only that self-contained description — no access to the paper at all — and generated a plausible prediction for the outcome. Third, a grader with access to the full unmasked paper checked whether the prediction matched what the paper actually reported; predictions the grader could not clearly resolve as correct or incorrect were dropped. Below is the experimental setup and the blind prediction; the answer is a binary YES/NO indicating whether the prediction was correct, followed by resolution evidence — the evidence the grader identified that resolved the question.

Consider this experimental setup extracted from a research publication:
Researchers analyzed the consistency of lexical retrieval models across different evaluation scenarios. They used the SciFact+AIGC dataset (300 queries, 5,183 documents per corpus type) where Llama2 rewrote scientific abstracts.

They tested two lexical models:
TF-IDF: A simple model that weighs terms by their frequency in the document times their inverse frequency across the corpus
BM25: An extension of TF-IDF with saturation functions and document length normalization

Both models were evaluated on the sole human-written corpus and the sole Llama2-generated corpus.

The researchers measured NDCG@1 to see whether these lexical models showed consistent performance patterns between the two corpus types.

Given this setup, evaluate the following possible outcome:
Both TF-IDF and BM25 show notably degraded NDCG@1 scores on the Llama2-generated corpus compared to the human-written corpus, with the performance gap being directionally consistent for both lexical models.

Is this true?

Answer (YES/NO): NO